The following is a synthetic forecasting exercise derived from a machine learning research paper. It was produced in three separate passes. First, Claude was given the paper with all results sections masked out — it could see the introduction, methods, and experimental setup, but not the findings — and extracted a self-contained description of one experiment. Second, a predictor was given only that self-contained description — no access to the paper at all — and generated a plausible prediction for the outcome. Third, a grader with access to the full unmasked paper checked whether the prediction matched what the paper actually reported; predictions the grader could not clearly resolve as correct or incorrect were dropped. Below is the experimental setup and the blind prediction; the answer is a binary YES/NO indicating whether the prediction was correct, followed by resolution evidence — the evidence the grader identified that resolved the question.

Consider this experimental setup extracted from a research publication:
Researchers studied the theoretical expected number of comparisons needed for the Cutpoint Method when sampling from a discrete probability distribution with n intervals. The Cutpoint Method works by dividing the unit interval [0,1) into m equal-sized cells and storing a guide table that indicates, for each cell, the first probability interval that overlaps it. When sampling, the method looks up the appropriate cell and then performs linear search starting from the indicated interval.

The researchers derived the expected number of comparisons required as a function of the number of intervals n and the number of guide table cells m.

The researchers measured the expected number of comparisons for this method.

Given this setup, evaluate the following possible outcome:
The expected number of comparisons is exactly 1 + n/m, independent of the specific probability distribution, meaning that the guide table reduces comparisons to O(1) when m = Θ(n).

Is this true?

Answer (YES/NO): YES